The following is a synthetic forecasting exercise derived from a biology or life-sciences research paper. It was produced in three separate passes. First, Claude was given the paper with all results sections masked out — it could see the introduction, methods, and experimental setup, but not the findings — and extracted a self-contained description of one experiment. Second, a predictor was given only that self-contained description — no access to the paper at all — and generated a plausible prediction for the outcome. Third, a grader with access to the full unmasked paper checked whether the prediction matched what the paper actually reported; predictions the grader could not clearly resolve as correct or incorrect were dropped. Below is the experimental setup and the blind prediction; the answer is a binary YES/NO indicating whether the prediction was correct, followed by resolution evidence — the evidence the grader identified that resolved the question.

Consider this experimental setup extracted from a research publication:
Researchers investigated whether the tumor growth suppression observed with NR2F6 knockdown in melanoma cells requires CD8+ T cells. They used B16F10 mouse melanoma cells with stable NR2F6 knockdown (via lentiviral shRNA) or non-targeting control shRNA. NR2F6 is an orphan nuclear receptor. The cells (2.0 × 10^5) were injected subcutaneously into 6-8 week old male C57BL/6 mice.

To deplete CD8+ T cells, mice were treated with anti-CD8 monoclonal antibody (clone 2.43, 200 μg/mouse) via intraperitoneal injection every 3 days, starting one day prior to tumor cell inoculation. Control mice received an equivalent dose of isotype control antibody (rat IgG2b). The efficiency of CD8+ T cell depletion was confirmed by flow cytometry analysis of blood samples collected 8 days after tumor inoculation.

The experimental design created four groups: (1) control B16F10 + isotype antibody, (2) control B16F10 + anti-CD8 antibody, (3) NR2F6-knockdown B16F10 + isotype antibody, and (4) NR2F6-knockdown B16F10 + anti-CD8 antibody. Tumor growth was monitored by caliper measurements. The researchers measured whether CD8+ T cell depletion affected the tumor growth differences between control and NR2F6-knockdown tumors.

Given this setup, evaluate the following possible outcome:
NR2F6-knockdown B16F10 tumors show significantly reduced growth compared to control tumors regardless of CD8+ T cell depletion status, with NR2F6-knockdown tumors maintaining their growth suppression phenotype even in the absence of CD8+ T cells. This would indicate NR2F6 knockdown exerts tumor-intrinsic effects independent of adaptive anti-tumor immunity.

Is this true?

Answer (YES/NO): NO